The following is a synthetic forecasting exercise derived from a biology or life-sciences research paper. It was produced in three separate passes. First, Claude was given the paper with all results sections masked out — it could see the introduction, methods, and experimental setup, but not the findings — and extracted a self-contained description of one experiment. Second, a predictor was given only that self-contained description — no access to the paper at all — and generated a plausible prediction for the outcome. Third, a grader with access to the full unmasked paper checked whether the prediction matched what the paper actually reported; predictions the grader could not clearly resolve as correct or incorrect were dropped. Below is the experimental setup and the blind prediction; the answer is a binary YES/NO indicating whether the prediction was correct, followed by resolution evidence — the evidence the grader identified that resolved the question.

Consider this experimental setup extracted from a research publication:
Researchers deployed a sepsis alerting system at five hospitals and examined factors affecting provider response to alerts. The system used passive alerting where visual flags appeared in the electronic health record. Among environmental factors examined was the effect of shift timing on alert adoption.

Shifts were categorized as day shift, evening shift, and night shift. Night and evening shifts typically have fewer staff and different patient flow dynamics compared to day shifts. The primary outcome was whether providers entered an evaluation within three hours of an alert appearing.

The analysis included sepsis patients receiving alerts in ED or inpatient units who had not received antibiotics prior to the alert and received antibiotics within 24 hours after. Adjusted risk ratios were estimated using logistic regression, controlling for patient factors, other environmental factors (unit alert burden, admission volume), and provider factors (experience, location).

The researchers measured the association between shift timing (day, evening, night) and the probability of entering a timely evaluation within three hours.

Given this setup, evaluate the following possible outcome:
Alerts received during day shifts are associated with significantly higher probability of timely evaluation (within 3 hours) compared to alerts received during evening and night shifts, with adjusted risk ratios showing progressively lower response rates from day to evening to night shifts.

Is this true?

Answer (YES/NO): NO